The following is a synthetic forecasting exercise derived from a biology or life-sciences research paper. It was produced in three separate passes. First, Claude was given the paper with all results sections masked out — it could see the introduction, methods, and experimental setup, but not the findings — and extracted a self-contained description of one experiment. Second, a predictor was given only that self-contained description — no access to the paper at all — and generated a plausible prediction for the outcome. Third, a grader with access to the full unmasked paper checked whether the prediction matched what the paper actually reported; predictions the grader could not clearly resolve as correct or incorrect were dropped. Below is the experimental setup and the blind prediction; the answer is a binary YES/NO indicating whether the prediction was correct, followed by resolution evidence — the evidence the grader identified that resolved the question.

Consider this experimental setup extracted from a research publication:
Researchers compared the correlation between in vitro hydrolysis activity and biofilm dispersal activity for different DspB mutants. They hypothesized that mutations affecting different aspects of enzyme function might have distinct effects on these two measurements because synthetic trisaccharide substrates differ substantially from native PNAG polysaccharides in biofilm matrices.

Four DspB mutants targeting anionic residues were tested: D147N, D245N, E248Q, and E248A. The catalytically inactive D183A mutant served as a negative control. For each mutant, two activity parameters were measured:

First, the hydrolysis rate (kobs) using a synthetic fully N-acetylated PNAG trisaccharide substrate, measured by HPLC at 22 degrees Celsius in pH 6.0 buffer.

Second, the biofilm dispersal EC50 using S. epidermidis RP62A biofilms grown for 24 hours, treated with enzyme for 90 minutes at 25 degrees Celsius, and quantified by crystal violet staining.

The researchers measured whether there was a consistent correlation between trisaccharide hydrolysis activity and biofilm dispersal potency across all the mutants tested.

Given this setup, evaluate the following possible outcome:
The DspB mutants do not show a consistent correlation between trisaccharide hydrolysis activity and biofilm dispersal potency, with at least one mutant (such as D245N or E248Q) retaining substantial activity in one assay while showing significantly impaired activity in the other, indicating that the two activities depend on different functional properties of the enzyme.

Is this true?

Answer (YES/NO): NO